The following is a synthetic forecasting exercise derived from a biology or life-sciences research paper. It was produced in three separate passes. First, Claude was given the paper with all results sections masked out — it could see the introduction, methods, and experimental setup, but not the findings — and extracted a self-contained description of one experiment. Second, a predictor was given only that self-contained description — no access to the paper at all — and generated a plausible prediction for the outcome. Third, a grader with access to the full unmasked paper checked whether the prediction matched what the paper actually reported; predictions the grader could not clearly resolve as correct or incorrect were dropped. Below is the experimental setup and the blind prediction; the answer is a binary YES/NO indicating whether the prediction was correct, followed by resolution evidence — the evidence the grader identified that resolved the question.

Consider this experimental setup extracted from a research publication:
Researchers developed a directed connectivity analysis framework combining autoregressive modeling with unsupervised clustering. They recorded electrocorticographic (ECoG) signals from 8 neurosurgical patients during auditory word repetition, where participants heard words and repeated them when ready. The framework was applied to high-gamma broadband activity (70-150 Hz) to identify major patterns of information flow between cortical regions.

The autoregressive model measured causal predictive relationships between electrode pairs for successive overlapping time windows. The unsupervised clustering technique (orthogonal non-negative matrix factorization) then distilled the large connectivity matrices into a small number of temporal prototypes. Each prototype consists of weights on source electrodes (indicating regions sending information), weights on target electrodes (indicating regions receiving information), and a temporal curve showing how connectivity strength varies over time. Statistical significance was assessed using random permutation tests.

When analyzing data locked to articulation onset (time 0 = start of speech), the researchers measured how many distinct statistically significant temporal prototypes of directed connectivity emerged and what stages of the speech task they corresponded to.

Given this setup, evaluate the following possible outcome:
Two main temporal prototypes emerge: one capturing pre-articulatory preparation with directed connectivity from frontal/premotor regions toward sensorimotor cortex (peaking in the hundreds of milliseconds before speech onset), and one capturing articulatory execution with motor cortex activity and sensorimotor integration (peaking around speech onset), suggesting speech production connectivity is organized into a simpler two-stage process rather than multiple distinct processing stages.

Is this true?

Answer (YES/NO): NO